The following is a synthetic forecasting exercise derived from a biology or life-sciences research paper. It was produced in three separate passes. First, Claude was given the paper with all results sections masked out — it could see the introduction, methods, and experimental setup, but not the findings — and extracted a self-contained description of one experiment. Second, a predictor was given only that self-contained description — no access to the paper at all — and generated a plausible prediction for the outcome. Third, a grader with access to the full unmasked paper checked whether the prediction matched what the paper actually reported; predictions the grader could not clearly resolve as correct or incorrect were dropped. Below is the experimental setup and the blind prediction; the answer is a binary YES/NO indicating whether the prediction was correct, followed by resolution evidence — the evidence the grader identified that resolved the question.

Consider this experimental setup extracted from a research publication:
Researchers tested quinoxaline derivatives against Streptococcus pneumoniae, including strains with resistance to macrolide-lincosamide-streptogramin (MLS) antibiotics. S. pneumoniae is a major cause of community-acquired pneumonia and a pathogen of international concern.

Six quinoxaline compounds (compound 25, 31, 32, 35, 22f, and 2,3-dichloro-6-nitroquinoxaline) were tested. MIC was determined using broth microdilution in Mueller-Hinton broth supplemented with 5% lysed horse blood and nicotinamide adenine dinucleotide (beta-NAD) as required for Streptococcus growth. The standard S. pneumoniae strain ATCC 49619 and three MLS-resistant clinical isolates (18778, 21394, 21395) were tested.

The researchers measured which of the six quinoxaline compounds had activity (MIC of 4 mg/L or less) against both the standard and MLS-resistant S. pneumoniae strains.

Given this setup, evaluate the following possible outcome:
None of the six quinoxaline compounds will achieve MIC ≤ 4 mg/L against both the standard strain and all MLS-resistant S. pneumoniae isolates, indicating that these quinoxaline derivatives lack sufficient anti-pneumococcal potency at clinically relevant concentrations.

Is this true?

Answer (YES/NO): NO